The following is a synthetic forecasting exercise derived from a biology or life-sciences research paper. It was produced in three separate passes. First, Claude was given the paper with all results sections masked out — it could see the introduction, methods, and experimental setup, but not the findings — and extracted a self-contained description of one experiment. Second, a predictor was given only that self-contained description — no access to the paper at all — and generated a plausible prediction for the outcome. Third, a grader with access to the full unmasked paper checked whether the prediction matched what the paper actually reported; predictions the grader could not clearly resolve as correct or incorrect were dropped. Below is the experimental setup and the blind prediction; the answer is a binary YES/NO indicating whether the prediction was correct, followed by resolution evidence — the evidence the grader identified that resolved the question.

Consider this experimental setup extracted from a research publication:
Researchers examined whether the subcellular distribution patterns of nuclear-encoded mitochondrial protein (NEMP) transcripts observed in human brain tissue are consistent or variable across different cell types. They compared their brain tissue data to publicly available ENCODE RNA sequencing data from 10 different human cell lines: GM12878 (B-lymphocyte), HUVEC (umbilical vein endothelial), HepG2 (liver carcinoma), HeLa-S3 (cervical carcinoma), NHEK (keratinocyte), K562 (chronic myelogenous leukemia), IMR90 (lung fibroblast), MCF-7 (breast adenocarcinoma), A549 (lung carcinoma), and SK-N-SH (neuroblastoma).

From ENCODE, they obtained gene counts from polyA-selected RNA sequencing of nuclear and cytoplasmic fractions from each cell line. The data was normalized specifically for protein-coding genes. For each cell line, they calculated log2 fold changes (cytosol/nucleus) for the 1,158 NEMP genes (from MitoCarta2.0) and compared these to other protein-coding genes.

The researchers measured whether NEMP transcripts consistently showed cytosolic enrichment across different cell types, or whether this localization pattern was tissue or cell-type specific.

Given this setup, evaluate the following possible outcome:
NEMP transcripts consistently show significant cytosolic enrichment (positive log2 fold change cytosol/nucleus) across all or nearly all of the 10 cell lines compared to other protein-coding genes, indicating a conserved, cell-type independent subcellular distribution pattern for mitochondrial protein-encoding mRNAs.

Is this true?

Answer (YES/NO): YES